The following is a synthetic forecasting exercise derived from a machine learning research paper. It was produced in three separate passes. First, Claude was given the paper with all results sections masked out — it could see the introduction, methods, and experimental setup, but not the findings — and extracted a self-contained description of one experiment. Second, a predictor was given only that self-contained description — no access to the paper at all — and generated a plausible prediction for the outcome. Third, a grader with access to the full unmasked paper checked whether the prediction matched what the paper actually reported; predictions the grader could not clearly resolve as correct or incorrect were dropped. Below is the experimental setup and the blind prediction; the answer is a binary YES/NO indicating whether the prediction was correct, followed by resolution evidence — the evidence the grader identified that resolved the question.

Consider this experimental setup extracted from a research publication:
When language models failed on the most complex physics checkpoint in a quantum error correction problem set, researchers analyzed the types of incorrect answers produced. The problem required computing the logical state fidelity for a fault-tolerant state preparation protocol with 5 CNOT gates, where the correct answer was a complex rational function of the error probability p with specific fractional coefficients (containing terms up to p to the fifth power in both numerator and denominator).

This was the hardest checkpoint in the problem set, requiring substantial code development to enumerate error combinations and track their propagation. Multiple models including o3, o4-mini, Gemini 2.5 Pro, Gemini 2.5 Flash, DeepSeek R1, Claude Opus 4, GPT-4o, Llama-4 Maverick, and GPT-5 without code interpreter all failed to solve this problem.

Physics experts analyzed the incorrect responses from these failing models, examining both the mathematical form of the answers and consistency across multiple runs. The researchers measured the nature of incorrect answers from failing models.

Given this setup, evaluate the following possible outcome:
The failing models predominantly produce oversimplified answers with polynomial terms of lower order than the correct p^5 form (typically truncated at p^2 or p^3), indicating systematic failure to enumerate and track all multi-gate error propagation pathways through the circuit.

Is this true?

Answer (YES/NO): NO